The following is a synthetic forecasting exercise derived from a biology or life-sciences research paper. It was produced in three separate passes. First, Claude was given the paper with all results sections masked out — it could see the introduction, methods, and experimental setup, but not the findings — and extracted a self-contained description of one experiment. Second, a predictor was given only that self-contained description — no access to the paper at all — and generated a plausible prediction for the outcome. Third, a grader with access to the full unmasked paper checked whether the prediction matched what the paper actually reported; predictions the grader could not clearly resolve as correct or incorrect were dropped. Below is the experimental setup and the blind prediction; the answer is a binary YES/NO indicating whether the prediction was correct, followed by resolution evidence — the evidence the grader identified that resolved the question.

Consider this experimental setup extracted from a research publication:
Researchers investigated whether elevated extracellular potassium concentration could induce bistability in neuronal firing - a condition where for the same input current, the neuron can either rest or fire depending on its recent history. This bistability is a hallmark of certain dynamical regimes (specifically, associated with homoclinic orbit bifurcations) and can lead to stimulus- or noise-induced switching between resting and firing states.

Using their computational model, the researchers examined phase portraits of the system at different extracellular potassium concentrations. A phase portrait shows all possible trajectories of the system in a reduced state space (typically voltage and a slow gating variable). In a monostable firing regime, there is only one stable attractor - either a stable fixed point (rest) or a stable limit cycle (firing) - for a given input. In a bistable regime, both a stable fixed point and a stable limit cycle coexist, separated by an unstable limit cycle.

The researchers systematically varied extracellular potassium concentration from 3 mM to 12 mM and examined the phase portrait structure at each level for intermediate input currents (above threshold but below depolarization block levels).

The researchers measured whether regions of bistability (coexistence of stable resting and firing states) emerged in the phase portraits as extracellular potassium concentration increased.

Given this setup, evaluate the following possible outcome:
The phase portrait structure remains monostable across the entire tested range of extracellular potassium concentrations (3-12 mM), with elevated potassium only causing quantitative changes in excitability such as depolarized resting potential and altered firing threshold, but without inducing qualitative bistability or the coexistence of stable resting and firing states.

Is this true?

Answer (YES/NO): NO